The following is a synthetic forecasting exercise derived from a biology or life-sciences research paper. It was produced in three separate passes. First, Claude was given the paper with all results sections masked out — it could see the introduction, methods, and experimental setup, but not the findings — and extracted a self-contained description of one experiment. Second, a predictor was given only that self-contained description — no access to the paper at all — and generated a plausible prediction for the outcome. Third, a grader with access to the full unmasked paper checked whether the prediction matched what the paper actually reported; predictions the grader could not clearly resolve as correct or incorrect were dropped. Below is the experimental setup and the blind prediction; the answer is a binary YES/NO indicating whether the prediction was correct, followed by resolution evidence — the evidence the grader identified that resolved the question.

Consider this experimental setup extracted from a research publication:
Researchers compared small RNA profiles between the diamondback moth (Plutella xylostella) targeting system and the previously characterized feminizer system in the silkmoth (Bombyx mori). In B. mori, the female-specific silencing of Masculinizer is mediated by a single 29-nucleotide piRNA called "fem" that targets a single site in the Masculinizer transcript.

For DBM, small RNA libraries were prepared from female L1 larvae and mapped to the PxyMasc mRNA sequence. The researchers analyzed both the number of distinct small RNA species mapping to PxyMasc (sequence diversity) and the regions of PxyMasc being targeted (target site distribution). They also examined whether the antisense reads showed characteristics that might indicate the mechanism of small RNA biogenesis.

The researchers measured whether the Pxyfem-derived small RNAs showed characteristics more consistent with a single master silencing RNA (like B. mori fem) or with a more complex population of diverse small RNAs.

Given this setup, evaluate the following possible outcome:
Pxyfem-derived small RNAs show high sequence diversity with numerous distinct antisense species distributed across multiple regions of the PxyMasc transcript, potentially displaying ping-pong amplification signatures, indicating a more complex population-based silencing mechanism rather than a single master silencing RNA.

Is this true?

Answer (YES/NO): YES